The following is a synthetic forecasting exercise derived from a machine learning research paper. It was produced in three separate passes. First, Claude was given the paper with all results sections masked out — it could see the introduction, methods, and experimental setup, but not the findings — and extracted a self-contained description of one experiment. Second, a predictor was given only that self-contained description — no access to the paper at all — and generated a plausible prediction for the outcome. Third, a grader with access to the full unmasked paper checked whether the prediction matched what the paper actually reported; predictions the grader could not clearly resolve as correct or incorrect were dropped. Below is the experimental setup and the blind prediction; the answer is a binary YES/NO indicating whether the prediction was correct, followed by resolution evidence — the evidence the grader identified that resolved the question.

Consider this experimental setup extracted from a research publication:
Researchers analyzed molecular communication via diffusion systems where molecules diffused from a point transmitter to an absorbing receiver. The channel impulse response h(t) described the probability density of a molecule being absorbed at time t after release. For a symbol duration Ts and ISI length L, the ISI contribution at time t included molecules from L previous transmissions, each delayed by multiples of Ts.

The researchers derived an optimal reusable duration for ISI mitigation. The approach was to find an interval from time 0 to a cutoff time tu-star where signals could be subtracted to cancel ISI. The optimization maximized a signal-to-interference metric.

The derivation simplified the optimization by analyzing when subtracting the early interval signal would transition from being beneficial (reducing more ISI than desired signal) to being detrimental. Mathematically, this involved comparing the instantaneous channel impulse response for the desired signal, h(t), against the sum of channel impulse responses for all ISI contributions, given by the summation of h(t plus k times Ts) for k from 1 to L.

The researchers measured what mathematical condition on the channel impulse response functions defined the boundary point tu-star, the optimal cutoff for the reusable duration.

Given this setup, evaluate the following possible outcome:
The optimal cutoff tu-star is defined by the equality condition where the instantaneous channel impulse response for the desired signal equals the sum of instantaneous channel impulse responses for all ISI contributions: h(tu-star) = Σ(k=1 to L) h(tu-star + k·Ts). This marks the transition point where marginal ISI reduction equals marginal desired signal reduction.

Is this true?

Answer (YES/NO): YES